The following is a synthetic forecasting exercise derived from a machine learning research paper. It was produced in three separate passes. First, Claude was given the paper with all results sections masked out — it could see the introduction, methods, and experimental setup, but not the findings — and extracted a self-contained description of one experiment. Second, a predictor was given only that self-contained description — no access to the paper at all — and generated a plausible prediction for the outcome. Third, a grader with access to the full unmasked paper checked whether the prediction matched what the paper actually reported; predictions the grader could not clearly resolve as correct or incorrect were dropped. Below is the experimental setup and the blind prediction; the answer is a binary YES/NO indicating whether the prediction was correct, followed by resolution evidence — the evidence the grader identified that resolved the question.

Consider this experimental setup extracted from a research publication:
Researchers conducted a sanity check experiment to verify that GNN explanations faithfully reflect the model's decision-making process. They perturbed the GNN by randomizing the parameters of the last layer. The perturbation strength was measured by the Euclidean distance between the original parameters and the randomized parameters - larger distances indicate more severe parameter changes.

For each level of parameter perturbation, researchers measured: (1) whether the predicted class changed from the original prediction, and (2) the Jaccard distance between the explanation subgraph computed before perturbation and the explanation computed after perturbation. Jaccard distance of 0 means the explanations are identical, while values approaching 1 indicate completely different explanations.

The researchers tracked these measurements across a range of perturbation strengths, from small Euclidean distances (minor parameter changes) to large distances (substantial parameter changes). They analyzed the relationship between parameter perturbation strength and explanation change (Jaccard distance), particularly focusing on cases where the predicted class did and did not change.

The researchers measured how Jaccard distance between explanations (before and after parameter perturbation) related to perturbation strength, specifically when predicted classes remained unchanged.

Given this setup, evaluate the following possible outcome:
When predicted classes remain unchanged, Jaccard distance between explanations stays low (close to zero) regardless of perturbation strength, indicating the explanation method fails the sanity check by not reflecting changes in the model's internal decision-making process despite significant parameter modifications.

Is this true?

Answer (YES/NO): NO